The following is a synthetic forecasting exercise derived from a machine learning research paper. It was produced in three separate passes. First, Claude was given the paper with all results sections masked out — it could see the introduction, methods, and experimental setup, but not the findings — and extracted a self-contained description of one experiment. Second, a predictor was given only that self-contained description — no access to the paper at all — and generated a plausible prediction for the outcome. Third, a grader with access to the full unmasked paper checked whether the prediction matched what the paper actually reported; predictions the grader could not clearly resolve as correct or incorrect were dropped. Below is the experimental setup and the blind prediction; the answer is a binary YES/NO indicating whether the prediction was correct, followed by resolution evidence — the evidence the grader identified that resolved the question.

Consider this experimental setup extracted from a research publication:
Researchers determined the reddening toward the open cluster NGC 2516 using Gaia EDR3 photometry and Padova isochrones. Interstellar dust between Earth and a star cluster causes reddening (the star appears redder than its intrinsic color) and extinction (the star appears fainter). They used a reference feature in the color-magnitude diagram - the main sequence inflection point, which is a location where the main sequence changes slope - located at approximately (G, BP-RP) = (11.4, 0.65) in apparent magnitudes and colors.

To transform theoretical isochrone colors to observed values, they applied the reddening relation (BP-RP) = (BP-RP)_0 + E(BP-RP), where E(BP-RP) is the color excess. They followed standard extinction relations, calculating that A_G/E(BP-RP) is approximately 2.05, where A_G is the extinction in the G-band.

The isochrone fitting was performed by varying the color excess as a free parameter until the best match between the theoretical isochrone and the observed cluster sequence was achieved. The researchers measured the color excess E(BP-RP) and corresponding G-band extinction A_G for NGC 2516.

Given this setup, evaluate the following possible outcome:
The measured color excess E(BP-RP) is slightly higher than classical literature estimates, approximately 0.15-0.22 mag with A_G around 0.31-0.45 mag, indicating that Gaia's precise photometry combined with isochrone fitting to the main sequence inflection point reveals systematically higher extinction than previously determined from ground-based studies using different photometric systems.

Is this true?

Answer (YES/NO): YES